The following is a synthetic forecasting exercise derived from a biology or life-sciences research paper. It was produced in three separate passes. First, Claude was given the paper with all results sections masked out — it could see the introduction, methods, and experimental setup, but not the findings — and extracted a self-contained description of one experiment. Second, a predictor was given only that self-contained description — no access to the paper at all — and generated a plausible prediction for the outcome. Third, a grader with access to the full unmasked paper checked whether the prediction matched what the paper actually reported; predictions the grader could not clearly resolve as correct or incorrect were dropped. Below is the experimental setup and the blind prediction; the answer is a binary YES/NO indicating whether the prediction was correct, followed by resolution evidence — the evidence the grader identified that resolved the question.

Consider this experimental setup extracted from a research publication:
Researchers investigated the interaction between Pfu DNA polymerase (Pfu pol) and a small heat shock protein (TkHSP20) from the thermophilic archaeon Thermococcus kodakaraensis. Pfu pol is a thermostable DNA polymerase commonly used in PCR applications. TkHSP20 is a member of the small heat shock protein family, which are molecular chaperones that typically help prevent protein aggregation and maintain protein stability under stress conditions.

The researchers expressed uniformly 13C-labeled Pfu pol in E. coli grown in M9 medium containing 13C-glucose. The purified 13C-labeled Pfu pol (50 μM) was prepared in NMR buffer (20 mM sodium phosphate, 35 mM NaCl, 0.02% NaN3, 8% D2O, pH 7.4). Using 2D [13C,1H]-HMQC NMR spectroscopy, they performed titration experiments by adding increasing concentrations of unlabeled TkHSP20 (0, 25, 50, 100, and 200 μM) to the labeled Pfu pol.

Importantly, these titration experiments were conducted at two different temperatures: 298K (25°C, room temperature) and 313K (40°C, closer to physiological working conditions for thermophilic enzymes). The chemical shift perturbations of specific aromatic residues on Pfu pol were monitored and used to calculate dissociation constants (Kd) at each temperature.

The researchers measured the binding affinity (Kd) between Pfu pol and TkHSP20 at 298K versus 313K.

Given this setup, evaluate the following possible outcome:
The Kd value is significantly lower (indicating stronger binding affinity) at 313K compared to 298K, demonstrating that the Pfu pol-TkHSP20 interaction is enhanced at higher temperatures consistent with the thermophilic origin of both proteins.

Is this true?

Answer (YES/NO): YES